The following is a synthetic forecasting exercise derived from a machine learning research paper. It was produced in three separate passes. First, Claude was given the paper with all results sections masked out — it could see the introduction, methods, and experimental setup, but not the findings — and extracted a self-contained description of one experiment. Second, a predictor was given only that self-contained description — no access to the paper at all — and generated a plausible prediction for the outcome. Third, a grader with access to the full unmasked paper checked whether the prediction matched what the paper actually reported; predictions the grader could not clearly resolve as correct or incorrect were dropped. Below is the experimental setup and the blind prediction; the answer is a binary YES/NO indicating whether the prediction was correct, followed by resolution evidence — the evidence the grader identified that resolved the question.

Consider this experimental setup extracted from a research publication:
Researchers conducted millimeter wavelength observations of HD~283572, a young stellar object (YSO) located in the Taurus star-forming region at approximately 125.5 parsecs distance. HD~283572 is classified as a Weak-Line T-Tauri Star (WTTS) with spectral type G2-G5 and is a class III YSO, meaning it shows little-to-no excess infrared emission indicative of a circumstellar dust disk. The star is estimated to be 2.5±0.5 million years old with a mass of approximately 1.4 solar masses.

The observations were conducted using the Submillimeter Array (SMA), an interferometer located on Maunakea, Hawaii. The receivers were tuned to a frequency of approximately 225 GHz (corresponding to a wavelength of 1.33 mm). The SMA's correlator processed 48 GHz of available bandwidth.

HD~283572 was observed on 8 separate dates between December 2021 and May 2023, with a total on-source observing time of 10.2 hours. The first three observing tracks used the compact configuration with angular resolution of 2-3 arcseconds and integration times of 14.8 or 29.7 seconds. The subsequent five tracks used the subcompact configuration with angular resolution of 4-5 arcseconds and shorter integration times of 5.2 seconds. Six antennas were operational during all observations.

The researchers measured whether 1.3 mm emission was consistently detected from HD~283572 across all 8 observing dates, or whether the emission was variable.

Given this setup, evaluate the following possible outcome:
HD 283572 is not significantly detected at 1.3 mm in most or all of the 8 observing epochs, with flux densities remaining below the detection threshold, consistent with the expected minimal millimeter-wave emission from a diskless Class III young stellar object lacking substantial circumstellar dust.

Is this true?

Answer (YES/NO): NO